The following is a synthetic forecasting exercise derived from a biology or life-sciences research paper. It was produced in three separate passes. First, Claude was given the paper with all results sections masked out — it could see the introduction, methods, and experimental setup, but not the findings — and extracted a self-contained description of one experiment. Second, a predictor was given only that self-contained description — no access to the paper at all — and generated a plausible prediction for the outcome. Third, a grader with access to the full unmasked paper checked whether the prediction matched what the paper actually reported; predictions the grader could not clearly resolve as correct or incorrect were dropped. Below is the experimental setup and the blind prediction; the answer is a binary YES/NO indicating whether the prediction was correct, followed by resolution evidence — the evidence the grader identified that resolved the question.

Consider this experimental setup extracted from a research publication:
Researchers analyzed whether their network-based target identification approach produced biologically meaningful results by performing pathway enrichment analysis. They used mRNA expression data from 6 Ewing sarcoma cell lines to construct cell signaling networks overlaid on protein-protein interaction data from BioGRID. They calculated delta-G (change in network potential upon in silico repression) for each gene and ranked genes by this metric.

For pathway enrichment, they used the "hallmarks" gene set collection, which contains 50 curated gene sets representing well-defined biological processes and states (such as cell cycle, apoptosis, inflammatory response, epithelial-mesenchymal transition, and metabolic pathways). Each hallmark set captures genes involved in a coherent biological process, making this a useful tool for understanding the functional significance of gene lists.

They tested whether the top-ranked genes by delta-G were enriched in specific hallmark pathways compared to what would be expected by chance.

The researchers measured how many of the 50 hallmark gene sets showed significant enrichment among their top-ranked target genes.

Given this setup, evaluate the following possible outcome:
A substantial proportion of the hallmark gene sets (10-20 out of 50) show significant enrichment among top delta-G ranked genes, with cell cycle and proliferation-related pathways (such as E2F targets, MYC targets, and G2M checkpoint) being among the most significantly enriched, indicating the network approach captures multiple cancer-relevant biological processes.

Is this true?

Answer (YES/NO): NO